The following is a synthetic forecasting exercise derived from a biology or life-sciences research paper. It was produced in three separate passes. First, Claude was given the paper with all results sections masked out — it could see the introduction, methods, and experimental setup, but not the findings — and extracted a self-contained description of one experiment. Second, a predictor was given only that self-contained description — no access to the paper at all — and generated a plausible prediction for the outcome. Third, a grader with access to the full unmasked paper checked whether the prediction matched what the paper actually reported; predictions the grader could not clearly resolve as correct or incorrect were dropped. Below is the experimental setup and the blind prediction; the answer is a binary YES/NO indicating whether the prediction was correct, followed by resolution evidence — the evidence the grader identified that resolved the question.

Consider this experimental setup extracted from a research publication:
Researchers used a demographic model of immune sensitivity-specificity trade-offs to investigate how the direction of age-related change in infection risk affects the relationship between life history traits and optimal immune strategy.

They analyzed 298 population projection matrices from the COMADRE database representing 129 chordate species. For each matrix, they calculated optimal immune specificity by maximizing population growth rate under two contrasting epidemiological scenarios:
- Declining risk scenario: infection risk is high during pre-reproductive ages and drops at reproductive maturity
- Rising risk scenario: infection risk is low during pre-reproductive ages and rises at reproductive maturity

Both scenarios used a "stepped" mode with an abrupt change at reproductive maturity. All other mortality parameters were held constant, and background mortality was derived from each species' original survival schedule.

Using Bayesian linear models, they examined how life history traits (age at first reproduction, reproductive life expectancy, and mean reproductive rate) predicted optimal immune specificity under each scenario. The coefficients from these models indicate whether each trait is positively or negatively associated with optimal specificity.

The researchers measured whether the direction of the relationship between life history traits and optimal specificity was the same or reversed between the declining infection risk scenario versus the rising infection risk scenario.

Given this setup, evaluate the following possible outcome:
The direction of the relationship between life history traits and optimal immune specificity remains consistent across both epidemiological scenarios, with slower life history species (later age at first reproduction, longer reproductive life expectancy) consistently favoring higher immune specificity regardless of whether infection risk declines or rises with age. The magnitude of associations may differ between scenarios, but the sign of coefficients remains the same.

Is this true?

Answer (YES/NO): NO